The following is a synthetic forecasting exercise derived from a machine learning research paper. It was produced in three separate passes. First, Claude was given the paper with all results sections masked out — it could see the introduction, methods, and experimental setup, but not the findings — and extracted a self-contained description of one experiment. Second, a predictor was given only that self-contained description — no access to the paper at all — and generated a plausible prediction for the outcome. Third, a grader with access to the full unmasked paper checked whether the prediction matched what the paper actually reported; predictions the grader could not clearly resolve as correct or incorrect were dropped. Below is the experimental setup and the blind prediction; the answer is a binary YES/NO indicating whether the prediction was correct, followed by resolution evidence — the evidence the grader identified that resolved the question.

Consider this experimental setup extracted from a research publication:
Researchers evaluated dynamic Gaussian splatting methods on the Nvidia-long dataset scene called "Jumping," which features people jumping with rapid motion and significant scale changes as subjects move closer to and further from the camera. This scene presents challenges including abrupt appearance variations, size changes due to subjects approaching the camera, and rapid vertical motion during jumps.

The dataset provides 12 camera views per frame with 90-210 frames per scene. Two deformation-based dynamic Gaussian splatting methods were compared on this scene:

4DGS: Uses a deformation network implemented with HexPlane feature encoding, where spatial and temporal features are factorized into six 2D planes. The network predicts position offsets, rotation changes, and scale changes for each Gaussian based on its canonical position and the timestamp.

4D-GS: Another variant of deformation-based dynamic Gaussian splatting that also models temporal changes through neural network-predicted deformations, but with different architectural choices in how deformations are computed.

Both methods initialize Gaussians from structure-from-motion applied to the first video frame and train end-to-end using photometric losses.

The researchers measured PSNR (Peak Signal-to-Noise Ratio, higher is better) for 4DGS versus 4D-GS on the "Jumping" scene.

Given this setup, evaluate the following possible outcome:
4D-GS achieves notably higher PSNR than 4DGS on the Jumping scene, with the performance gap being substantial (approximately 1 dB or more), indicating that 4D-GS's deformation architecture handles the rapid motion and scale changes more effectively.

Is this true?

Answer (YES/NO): NO